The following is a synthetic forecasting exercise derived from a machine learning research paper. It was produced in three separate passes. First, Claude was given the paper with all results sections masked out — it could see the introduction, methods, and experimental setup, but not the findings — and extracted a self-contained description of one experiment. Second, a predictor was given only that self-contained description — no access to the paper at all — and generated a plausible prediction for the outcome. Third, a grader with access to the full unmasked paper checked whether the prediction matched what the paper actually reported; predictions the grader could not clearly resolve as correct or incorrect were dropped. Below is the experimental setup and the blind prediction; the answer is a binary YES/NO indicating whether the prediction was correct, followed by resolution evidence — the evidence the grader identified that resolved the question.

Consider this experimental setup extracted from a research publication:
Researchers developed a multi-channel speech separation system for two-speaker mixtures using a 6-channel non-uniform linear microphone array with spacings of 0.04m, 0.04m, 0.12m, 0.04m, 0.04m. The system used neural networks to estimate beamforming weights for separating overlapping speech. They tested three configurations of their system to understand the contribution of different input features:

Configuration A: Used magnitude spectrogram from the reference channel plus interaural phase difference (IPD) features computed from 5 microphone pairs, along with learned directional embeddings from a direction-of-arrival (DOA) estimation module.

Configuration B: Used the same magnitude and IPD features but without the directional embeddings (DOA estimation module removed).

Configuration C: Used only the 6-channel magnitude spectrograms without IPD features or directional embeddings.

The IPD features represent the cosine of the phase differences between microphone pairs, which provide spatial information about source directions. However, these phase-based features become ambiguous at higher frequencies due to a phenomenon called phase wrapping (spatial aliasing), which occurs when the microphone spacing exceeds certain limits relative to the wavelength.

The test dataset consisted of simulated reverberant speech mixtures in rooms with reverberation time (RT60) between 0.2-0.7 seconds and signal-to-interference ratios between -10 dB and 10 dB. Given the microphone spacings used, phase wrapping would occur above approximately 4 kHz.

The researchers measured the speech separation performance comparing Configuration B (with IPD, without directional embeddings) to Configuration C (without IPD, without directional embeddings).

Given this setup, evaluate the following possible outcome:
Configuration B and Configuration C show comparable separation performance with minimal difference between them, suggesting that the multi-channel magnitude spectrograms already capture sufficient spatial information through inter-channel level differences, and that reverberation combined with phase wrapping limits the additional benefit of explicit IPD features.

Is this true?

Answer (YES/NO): NO